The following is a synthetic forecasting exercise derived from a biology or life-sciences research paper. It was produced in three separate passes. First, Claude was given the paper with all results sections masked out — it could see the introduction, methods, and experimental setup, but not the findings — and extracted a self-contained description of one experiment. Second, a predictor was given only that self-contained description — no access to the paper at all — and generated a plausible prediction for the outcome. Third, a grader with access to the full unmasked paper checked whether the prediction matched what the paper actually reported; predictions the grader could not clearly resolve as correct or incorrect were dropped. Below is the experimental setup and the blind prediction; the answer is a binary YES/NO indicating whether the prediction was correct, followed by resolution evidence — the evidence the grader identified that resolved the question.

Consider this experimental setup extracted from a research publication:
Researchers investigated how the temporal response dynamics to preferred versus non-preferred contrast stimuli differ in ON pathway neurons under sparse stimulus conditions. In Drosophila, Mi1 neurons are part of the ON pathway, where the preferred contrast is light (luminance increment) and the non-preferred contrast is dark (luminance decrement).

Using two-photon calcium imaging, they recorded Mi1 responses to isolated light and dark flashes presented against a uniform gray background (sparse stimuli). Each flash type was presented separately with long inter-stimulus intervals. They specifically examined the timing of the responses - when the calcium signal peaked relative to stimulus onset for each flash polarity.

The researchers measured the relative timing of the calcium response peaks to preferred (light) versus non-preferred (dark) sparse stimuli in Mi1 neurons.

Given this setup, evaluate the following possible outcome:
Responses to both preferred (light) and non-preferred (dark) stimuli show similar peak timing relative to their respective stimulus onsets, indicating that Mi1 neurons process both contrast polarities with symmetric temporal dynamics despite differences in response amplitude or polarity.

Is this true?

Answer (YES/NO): NO